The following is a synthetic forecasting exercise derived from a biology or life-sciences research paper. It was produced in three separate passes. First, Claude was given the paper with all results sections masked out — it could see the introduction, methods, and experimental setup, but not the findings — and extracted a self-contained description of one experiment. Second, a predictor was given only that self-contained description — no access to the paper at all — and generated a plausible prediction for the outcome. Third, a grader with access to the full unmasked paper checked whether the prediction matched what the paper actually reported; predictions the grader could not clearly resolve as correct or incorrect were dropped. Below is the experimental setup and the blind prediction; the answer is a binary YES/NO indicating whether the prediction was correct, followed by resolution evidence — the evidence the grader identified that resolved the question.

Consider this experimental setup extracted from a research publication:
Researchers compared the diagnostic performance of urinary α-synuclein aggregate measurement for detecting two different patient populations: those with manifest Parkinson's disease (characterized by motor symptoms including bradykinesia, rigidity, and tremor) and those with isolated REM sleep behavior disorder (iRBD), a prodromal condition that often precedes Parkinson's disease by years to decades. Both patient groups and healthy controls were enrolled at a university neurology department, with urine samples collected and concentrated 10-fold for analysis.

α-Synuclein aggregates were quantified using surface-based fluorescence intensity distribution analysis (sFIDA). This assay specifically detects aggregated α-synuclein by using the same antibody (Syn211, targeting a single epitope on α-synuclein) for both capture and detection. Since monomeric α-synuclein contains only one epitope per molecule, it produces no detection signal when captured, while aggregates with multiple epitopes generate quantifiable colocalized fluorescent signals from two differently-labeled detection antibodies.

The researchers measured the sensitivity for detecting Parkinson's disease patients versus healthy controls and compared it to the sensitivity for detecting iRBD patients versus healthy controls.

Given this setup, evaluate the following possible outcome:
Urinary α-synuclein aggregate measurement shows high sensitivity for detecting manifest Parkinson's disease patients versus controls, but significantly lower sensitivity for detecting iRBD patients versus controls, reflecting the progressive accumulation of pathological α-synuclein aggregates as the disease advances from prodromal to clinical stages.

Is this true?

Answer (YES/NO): NO